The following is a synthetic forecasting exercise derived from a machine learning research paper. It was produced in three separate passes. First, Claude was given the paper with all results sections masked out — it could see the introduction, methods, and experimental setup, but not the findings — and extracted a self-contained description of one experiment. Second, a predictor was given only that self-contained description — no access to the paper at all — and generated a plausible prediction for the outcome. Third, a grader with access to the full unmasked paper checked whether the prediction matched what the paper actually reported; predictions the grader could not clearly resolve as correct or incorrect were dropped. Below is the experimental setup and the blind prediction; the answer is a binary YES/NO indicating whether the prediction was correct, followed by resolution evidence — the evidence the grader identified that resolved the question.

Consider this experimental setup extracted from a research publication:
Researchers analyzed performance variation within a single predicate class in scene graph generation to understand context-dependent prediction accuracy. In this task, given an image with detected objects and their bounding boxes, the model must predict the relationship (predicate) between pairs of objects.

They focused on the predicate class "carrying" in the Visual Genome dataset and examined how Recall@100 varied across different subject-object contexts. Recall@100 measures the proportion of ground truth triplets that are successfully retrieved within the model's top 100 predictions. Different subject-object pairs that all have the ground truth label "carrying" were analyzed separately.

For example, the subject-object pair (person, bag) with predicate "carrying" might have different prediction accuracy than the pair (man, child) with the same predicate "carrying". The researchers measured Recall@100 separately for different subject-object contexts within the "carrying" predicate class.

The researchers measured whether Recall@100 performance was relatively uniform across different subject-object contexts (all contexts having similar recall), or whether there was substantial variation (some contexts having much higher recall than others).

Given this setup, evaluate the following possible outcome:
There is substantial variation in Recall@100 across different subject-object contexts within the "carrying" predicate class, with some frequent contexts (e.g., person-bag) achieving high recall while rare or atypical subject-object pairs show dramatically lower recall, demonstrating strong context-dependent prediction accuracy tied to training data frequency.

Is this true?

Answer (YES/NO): YES